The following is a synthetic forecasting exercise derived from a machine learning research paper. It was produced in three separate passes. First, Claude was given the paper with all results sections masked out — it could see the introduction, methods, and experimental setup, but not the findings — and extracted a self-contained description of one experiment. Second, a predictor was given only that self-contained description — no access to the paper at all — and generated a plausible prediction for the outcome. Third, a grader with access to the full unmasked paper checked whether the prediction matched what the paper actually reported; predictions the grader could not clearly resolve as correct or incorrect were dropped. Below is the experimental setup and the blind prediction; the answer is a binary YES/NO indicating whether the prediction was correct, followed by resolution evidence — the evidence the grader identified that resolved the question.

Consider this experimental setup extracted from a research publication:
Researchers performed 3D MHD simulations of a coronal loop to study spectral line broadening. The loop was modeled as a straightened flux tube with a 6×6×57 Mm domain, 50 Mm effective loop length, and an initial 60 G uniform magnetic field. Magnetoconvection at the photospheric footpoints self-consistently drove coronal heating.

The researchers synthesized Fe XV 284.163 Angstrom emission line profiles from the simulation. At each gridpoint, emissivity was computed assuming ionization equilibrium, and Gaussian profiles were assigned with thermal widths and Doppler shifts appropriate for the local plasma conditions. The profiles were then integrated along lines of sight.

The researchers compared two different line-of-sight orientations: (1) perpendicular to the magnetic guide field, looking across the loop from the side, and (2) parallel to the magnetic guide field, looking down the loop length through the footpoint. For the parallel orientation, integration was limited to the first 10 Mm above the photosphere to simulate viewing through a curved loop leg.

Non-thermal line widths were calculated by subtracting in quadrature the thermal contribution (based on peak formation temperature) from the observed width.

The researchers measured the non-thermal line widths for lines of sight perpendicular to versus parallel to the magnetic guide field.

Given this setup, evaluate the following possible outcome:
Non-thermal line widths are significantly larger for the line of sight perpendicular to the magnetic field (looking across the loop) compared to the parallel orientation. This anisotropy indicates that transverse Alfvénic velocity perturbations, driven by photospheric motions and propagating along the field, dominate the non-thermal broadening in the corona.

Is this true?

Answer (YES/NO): NO